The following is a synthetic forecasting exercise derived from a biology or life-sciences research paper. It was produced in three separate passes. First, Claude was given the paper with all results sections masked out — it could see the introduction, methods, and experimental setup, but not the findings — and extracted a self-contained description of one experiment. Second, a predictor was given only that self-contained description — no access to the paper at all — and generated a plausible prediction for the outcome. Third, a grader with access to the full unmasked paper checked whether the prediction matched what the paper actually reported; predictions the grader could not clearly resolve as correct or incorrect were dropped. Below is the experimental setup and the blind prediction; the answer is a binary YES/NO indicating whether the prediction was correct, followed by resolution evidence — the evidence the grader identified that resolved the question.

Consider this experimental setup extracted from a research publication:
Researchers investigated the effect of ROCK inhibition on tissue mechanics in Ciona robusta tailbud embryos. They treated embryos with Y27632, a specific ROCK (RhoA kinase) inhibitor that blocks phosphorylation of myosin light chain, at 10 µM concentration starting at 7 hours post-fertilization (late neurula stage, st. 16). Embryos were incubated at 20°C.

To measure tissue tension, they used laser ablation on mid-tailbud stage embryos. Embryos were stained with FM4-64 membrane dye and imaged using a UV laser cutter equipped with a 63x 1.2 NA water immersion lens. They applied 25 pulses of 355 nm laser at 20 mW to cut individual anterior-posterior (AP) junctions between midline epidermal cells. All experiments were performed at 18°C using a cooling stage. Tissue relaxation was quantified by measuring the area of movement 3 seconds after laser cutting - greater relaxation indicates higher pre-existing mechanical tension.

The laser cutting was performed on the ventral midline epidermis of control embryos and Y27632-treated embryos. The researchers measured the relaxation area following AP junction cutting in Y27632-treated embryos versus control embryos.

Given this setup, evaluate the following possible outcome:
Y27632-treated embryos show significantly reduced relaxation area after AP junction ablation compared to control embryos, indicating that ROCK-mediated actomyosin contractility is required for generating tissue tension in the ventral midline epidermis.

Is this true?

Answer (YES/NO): YES